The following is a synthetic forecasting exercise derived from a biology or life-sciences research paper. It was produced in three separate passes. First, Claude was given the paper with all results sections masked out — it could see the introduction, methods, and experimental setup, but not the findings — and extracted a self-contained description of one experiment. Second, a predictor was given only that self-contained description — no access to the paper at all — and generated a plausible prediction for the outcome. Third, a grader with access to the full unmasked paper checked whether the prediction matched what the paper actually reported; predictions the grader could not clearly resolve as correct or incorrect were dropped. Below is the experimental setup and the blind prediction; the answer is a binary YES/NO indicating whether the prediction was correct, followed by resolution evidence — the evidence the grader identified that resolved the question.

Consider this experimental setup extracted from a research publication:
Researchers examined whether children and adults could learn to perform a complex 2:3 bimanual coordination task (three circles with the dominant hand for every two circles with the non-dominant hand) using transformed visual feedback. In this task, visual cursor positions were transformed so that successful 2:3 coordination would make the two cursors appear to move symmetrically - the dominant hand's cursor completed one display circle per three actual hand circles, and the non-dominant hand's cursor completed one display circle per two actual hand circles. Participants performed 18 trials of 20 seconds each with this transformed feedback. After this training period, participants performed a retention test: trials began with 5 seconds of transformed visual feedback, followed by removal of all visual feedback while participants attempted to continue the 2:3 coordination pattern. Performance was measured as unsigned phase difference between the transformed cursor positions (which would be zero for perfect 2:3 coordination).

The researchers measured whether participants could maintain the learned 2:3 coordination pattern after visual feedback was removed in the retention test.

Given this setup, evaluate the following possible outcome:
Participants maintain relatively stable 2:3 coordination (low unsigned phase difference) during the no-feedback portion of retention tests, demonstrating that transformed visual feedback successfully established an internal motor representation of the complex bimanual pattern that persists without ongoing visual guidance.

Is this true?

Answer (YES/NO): NO